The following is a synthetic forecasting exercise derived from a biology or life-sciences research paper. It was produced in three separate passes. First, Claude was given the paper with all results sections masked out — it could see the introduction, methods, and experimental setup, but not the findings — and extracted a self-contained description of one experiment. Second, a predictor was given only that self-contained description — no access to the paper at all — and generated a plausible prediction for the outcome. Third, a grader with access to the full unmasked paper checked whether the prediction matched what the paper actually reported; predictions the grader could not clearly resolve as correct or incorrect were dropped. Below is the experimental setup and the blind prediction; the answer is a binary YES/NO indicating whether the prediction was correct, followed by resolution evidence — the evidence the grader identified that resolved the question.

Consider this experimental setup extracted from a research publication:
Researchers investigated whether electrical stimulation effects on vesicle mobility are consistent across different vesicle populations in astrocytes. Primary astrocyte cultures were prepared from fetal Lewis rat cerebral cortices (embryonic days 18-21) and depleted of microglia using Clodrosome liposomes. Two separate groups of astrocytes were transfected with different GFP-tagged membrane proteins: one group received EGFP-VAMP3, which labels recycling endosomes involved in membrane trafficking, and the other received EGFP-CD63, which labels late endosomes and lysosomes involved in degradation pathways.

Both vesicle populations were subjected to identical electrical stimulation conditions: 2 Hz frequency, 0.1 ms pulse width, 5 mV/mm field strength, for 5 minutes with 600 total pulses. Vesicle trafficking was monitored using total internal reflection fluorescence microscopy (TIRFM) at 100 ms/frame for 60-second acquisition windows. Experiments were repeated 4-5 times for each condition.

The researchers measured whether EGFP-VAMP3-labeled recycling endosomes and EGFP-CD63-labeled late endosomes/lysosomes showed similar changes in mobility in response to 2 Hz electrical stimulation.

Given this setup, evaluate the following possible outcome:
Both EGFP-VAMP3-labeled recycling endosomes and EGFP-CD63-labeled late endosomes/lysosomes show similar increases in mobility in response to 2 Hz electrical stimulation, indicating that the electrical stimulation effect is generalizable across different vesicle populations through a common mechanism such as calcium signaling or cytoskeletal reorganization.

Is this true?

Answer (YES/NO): YES